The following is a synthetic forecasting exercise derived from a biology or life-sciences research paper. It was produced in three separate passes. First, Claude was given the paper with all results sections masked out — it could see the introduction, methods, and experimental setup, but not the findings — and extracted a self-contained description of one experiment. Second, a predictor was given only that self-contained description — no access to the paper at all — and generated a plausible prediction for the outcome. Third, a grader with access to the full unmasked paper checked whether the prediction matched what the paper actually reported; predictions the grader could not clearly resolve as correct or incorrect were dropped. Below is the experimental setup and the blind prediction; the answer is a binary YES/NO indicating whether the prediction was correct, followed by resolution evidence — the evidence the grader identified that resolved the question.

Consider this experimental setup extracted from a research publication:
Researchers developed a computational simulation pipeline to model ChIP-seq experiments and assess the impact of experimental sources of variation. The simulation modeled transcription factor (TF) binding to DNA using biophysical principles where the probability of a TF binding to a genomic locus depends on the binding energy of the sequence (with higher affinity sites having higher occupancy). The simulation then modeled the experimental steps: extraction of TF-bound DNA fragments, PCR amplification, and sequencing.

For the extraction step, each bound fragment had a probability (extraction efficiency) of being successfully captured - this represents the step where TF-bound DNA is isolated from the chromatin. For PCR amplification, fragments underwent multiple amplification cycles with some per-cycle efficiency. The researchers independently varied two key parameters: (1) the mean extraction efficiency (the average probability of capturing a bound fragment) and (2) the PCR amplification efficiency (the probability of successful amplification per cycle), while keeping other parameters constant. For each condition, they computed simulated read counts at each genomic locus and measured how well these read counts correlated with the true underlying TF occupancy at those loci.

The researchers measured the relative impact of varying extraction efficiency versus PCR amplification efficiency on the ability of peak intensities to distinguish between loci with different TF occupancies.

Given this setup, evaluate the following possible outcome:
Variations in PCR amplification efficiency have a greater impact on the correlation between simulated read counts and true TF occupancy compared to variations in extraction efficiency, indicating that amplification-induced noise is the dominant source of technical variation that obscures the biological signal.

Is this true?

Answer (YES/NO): NO